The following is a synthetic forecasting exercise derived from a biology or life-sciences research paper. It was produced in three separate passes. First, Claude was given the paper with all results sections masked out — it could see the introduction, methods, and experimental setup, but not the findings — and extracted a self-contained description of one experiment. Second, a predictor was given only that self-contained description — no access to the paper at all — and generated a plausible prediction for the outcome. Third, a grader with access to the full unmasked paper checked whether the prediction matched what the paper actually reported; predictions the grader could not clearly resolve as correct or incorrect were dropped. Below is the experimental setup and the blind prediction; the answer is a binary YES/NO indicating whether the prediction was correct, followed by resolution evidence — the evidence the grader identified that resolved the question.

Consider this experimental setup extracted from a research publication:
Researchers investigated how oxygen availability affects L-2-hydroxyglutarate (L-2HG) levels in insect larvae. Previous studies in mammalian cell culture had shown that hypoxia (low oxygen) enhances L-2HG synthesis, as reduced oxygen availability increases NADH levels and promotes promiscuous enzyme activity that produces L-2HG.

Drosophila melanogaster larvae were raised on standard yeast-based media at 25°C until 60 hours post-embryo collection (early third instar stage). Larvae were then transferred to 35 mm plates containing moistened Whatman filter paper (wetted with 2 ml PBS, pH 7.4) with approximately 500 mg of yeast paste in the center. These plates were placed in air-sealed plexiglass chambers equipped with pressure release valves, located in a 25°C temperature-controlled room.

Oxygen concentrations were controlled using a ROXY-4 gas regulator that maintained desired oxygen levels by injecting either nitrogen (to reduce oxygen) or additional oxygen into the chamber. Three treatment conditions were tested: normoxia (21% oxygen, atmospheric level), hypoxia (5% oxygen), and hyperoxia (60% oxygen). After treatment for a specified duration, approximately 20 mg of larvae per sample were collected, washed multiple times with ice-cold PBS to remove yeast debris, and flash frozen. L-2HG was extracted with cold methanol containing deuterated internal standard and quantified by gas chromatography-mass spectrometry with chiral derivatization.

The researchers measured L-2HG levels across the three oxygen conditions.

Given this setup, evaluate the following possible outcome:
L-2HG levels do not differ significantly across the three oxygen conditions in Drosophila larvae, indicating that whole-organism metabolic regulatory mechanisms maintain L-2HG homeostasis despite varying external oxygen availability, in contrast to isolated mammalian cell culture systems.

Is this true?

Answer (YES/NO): YES